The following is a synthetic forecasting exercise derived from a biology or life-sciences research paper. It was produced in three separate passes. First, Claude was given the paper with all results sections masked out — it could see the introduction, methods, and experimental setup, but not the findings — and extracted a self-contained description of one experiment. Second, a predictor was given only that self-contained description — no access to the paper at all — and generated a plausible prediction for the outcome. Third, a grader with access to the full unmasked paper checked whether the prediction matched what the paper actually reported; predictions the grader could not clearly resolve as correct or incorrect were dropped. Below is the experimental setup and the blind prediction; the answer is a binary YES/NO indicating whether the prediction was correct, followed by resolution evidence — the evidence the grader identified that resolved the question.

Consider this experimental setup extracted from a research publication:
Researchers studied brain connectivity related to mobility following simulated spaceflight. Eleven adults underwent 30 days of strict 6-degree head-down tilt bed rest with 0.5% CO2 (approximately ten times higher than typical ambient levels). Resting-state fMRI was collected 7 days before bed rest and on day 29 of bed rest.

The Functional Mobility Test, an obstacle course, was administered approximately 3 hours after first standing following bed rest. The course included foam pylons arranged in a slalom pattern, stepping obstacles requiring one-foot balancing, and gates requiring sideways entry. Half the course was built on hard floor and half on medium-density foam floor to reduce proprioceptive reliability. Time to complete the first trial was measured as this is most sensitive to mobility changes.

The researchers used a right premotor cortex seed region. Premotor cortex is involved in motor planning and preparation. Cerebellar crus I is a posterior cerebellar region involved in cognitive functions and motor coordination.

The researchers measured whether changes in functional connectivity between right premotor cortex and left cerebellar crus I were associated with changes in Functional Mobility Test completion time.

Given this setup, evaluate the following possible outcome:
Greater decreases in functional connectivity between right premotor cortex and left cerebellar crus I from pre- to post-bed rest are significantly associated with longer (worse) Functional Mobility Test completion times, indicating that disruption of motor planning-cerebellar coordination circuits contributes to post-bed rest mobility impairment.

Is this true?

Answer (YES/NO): NO